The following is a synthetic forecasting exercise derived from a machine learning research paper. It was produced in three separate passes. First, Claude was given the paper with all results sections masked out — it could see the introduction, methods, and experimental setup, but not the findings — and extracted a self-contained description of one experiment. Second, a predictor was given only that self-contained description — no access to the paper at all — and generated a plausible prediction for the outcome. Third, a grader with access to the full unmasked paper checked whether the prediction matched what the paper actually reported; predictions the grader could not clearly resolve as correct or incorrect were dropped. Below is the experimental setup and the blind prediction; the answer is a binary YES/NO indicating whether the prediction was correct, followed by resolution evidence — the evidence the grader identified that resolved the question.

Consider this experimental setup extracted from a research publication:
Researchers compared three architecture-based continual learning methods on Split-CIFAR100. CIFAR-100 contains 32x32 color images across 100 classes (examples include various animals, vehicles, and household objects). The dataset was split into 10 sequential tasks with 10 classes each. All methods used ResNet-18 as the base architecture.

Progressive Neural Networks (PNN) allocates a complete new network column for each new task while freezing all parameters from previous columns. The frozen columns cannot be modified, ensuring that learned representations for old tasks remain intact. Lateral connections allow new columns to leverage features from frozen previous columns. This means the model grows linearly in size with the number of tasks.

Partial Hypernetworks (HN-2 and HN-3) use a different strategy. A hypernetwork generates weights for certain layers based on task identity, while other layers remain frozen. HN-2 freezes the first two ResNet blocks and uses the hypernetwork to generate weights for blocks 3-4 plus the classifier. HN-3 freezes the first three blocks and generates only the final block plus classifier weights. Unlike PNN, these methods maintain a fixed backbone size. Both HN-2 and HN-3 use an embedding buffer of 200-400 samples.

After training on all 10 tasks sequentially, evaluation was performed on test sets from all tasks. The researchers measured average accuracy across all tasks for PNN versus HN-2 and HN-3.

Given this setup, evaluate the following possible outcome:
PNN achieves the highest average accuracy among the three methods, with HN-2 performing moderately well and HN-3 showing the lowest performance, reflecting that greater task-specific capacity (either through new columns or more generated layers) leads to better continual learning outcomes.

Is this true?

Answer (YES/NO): YES